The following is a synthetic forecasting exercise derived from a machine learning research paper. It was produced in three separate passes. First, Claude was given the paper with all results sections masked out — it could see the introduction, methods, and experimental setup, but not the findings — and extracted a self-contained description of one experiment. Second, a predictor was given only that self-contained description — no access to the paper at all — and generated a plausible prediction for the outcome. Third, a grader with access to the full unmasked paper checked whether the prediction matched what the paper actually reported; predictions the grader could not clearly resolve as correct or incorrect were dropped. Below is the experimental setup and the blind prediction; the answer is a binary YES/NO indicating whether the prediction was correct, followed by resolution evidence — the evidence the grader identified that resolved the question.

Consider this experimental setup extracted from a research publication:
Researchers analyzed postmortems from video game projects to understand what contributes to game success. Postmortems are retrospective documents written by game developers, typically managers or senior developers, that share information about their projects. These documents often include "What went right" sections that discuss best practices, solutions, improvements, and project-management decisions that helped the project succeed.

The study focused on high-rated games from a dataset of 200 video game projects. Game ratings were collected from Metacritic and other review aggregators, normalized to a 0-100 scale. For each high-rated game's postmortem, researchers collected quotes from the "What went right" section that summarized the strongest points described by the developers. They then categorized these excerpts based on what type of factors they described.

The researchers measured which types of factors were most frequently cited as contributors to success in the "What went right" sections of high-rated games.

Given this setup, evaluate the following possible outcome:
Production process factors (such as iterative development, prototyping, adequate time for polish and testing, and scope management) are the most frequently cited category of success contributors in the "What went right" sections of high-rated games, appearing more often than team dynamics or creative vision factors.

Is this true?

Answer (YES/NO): NO